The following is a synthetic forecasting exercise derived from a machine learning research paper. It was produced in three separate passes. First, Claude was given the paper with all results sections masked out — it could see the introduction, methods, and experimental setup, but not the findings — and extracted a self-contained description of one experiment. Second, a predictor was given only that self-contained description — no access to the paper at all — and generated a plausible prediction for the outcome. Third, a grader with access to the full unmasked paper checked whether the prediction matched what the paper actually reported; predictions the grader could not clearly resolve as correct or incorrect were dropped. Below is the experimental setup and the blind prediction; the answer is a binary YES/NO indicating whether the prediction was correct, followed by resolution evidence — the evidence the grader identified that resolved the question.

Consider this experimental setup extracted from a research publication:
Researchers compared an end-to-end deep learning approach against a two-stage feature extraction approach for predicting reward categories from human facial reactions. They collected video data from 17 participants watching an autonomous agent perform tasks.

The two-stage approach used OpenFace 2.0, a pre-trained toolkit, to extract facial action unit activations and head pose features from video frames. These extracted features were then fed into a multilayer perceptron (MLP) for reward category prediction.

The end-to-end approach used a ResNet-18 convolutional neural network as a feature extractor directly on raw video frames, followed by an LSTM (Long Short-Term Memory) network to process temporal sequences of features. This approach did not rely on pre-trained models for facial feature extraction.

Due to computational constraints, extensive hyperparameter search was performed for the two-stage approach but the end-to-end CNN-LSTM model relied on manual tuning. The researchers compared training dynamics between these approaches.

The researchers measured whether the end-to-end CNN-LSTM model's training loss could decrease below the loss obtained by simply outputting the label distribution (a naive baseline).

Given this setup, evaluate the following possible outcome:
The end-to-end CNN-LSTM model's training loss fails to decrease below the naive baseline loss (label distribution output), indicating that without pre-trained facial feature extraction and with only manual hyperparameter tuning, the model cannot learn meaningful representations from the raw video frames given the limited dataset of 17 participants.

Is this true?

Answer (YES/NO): YES